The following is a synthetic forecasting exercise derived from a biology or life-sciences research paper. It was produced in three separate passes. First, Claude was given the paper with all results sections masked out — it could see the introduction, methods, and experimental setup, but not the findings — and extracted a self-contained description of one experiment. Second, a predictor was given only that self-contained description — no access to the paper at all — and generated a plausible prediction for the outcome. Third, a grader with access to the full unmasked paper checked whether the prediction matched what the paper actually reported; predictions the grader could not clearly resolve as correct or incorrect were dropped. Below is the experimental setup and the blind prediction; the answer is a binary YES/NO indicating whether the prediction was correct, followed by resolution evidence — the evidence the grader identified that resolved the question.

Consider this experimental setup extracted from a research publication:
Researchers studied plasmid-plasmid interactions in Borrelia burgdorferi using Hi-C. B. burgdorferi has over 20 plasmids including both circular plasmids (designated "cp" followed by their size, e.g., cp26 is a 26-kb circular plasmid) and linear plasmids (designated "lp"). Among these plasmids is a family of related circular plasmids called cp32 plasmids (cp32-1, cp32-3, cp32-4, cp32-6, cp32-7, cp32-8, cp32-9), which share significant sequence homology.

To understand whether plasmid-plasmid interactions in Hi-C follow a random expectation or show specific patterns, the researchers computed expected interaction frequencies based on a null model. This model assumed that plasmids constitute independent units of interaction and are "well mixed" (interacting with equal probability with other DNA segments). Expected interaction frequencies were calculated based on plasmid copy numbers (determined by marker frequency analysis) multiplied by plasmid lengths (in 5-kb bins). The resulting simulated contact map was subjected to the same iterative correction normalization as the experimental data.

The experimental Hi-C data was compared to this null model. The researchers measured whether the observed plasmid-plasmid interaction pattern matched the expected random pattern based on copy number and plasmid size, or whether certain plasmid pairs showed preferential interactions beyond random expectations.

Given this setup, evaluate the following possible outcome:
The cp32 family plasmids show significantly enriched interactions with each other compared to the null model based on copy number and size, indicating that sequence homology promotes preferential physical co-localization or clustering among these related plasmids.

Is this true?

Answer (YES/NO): YES